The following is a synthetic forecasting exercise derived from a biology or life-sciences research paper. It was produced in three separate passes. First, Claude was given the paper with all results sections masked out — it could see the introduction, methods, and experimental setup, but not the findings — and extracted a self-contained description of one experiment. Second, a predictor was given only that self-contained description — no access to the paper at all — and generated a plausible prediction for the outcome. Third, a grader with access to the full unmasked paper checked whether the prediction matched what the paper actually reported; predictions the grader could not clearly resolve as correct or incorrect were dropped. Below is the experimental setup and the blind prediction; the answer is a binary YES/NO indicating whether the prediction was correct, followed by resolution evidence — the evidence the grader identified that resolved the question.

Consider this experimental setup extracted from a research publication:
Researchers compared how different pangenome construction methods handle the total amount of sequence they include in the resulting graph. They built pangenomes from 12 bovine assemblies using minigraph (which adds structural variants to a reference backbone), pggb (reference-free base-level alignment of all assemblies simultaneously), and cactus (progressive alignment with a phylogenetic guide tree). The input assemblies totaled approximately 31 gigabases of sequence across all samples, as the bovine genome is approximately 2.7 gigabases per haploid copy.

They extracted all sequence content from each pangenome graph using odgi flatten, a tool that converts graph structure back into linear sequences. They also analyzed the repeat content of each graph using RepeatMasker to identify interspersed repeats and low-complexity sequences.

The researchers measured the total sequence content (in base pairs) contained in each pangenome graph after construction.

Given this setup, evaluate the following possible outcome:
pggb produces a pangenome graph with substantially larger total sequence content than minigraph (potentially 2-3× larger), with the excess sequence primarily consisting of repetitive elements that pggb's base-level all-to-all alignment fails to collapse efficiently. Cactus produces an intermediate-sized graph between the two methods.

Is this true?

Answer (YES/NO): NO